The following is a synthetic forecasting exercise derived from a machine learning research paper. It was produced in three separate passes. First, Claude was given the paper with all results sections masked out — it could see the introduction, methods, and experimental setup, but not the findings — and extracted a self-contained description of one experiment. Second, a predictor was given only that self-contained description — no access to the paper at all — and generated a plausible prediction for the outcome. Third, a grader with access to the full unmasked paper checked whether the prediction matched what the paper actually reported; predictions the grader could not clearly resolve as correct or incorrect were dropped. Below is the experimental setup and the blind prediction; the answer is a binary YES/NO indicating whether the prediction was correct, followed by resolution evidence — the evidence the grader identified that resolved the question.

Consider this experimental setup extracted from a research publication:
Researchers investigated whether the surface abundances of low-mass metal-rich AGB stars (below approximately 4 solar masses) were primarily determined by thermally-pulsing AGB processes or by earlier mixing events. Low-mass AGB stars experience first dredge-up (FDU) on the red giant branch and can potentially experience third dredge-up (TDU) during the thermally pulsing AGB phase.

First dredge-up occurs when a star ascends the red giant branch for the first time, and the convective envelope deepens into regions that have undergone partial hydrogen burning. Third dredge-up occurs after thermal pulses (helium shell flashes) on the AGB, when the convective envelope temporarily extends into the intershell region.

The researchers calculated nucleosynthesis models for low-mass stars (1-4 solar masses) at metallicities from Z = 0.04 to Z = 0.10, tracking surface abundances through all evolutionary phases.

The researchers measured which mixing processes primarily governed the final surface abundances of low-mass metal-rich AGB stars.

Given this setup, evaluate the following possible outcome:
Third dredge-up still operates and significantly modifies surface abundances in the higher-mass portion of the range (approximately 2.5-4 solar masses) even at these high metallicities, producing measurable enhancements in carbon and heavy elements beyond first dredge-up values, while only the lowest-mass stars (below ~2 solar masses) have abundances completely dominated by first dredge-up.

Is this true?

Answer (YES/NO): NO